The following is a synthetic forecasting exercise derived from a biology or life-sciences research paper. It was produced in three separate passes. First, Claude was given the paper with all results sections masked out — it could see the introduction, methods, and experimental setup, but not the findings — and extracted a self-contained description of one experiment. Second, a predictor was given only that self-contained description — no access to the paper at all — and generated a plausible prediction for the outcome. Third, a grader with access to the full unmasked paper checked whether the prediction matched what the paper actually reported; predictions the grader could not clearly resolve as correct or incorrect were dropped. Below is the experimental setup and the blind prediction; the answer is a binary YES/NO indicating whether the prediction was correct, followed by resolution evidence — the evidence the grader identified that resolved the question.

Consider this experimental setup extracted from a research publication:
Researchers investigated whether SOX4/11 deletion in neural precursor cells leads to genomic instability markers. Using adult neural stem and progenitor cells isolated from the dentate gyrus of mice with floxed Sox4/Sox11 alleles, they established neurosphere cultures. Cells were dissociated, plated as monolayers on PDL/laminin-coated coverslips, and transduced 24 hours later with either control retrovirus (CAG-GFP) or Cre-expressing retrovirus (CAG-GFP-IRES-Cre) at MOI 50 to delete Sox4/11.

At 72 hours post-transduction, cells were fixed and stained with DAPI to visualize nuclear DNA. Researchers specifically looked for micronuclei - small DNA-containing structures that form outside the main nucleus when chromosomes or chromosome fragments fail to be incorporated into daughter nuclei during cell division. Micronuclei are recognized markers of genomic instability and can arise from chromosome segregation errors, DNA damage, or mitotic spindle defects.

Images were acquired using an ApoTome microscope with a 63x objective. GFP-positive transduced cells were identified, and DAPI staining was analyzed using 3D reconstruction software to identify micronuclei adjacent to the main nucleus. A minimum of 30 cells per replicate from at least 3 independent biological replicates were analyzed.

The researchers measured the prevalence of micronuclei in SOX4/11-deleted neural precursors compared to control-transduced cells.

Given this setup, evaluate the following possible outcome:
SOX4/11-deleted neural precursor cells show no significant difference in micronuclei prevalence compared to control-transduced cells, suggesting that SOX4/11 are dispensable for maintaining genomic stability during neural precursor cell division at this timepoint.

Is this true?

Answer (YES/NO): NO